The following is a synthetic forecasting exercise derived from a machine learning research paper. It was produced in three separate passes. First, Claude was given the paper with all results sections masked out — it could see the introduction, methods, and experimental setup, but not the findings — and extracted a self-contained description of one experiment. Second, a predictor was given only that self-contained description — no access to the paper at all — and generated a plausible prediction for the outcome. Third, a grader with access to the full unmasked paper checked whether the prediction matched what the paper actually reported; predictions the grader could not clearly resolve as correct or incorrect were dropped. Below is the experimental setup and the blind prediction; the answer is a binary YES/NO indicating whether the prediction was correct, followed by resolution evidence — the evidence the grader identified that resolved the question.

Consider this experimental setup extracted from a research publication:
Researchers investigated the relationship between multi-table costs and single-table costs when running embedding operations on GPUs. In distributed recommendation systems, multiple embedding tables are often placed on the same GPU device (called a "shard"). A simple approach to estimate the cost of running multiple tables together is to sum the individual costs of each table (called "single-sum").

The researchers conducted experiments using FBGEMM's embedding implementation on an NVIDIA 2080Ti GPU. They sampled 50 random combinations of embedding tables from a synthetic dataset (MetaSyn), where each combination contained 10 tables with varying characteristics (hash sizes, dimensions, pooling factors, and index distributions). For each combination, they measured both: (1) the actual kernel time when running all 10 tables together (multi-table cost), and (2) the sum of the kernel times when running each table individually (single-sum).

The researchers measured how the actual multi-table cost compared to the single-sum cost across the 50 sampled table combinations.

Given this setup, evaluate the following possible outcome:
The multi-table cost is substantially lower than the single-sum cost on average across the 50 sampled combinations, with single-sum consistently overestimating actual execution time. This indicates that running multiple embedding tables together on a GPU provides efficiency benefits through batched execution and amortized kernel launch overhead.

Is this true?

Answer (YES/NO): YES